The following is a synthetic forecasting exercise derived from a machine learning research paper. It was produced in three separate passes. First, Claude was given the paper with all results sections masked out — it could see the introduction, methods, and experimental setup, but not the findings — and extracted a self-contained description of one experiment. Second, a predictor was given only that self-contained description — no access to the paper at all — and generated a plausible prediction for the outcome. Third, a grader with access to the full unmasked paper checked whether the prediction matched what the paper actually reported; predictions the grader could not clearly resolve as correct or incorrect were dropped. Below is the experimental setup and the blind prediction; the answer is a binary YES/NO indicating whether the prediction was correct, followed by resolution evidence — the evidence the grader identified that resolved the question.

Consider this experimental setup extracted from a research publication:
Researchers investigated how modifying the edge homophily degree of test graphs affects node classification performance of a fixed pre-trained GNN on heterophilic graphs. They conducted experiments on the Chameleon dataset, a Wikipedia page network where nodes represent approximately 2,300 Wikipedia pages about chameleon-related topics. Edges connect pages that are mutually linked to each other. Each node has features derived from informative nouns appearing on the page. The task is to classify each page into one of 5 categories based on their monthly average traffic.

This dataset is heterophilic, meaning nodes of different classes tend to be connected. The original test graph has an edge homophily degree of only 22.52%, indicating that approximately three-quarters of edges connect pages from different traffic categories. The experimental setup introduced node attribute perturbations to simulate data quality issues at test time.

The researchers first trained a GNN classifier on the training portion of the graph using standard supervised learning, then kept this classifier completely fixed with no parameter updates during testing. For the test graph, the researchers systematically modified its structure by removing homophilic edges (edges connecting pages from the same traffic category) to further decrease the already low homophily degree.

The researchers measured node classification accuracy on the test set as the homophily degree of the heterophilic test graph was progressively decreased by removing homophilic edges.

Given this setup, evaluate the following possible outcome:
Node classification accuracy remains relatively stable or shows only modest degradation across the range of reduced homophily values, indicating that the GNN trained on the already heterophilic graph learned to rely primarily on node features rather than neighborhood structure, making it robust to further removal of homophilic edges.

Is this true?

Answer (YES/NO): NO